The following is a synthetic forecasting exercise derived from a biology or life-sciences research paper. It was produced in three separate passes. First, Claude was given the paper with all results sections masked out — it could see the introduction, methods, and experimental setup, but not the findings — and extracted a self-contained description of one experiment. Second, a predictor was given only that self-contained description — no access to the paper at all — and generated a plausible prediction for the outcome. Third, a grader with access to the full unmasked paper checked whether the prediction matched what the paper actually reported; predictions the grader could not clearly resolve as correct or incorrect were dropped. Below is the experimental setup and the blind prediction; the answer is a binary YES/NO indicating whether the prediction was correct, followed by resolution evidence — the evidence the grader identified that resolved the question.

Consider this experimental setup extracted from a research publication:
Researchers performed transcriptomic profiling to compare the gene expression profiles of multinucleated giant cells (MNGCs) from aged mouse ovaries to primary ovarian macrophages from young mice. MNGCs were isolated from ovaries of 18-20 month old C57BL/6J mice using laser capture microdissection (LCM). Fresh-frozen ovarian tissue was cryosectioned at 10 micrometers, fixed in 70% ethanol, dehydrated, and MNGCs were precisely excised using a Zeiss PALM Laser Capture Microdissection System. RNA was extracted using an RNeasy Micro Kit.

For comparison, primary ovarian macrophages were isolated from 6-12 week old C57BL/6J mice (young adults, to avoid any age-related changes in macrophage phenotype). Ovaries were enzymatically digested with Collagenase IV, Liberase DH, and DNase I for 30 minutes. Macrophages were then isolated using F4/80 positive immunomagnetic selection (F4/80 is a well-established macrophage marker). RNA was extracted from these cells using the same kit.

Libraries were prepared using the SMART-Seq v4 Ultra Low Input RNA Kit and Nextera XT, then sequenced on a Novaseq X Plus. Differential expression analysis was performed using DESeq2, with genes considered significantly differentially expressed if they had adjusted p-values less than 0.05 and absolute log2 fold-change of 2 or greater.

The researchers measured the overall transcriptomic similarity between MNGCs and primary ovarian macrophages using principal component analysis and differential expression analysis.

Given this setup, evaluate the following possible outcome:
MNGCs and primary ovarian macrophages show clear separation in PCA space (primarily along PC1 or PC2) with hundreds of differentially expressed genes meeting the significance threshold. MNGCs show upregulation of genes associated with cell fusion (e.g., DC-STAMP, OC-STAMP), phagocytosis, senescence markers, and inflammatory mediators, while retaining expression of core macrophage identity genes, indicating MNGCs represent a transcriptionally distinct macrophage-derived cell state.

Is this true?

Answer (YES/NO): NO